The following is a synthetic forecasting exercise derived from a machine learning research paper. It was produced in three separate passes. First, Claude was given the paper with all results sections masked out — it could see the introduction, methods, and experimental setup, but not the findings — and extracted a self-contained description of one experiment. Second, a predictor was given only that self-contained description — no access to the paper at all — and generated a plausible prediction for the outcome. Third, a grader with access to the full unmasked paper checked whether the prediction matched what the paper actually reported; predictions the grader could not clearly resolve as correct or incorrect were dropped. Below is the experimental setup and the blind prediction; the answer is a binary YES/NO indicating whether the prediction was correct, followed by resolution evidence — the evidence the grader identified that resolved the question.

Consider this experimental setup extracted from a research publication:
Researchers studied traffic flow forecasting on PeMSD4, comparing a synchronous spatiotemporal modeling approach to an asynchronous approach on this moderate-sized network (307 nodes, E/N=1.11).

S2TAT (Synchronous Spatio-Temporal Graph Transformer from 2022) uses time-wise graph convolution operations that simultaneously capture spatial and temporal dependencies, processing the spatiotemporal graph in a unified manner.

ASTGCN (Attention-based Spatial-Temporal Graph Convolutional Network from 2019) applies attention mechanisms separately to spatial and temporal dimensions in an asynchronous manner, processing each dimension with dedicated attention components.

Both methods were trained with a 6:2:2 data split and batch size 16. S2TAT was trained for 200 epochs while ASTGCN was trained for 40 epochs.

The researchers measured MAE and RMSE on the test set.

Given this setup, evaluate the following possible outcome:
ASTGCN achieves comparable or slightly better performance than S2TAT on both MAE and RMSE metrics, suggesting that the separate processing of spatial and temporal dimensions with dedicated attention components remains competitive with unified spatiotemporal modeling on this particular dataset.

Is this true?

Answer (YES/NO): NO